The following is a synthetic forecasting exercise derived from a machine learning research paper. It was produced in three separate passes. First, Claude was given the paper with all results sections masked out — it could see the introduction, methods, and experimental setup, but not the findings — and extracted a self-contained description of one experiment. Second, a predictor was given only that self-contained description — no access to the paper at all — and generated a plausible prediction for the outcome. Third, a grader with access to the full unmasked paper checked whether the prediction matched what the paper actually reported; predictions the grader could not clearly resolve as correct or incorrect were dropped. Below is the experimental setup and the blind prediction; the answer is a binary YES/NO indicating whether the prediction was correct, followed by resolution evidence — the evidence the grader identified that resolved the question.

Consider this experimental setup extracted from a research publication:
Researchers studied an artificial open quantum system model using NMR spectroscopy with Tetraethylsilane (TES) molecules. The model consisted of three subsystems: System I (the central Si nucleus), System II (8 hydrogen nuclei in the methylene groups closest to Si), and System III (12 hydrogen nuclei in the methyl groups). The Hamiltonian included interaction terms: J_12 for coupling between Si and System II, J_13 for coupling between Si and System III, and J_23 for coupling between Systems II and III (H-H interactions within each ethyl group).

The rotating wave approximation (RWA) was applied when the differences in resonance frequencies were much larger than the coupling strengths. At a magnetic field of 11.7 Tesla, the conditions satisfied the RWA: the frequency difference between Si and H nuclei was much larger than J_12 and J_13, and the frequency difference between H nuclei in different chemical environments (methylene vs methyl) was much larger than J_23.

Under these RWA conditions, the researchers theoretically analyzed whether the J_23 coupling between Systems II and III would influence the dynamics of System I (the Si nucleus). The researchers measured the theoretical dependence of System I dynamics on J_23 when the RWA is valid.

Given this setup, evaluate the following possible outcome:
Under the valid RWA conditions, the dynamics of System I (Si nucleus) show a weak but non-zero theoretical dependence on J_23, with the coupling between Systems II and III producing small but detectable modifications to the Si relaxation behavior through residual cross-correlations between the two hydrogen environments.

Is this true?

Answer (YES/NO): NO